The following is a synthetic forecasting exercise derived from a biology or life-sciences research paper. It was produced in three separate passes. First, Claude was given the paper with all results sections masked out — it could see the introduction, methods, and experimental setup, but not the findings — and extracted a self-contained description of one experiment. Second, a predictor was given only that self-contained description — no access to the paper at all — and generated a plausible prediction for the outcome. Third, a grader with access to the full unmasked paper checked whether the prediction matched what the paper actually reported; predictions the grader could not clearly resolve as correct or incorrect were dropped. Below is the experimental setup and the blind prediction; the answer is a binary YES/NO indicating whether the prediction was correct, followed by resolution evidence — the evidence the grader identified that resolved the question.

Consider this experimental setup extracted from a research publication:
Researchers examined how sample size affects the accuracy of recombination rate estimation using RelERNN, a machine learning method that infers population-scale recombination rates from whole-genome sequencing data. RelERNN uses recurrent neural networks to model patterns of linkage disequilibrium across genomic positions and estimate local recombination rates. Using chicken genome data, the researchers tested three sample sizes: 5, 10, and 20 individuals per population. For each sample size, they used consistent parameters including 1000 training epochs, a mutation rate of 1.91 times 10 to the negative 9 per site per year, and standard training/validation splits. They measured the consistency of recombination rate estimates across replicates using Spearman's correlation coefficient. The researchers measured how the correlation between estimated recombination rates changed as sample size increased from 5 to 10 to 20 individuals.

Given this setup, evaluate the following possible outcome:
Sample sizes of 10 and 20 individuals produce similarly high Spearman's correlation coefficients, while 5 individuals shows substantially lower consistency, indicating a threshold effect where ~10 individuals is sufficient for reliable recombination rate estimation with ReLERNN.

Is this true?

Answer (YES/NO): YES